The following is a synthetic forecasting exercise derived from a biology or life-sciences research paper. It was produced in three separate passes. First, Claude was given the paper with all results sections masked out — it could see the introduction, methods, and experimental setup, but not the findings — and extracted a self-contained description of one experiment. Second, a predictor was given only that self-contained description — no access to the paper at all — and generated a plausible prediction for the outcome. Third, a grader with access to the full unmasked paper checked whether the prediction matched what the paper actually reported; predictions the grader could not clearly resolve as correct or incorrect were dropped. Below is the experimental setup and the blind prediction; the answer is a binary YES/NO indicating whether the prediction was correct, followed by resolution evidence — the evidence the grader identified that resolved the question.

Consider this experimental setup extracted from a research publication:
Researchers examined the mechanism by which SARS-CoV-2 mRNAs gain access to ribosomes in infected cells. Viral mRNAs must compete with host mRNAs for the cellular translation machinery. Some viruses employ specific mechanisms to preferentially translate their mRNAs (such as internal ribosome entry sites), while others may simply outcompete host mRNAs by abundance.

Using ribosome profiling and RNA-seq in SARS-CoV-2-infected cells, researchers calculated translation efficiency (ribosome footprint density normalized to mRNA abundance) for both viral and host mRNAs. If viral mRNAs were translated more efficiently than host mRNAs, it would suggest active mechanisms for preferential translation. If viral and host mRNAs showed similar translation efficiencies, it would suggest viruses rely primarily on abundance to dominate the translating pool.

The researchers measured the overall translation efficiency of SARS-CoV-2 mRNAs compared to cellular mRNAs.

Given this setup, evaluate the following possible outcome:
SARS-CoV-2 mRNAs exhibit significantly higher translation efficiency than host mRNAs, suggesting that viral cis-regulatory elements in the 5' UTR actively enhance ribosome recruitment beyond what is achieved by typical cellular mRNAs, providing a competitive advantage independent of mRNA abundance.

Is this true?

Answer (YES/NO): NO